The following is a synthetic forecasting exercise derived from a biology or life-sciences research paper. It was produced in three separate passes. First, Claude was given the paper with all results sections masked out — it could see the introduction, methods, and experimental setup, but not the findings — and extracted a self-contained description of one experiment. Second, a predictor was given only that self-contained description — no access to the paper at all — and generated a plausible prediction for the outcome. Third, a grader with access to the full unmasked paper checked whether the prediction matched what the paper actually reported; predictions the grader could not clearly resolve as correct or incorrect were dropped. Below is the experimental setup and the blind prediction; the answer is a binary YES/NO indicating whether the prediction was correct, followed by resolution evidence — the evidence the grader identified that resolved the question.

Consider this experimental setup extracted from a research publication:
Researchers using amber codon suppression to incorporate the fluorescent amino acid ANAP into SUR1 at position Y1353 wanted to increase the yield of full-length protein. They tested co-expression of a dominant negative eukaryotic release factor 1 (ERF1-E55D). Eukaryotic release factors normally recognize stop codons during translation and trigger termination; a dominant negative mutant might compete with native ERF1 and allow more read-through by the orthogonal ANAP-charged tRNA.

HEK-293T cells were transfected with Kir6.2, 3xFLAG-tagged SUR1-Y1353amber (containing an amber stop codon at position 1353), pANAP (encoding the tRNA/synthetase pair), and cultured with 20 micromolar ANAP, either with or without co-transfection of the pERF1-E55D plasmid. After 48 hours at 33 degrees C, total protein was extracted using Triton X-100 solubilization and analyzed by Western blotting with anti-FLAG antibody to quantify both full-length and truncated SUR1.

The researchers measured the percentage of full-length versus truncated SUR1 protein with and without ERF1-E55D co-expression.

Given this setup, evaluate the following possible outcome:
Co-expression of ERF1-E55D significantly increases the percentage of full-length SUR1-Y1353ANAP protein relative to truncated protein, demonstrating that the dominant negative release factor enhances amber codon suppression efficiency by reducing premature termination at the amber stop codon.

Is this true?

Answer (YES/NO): YES